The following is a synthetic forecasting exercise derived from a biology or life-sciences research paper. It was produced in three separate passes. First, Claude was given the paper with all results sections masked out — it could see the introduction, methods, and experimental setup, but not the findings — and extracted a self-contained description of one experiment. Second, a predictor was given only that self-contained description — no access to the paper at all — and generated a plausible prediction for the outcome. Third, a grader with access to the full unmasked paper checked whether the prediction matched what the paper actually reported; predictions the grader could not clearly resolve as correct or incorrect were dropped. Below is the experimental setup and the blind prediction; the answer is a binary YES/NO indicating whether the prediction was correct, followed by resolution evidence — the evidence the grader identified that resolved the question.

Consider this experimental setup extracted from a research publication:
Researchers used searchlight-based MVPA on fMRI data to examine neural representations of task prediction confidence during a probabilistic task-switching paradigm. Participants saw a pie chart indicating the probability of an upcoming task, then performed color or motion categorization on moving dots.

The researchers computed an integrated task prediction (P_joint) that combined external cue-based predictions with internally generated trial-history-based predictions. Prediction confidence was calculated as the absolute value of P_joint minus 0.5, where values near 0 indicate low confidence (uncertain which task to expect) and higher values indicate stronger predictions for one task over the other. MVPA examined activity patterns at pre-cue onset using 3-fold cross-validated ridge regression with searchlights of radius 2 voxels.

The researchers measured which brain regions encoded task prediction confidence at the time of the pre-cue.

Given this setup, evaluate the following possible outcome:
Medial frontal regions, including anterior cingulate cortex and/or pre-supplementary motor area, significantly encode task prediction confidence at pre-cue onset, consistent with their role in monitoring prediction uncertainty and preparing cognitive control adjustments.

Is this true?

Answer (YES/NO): NO